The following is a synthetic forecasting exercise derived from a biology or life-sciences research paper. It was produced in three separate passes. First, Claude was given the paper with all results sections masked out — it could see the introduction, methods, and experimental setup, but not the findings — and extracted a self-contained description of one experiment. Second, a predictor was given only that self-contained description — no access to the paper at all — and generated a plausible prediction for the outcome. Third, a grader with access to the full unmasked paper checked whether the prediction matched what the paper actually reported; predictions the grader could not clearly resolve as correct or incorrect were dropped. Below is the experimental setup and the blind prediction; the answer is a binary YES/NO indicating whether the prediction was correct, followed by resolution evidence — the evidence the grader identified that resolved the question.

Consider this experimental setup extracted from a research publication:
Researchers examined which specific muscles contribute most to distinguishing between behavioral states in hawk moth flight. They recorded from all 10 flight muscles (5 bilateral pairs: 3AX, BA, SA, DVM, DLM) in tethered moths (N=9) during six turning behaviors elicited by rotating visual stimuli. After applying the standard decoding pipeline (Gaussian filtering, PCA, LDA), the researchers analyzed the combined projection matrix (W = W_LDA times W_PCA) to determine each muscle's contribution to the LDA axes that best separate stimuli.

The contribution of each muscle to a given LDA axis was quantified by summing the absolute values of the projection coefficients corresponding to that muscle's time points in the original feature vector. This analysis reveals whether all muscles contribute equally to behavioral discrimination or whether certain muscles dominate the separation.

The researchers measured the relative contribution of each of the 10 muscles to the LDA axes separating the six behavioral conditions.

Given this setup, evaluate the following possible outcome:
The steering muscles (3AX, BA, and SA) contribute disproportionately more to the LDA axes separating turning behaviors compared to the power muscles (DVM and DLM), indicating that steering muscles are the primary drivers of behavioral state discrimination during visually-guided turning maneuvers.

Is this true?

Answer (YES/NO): YES